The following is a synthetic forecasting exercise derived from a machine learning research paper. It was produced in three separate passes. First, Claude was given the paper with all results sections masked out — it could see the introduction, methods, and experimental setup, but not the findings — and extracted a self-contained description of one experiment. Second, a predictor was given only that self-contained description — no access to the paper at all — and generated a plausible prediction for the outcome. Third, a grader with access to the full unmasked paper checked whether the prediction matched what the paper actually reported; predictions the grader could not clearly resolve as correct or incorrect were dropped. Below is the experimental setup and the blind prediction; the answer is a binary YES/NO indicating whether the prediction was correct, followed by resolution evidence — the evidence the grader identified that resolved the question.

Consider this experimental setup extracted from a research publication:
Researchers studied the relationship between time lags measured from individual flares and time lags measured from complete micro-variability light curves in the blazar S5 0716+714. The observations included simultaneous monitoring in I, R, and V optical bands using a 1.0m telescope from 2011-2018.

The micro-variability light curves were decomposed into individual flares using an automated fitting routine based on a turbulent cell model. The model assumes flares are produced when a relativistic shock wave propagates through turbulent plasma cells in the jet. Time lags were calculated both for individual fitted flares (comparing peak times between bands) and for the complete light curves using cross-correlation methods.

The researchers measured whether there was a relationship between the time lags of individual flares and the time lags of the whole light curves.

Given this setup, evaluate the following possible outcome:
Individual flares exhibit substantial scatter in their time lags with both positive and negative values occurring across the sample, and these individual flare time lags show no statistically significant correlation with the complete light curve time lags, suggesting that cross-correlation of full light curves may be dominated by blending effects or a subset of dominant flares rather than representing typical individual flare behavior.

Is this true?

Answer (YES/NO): NO